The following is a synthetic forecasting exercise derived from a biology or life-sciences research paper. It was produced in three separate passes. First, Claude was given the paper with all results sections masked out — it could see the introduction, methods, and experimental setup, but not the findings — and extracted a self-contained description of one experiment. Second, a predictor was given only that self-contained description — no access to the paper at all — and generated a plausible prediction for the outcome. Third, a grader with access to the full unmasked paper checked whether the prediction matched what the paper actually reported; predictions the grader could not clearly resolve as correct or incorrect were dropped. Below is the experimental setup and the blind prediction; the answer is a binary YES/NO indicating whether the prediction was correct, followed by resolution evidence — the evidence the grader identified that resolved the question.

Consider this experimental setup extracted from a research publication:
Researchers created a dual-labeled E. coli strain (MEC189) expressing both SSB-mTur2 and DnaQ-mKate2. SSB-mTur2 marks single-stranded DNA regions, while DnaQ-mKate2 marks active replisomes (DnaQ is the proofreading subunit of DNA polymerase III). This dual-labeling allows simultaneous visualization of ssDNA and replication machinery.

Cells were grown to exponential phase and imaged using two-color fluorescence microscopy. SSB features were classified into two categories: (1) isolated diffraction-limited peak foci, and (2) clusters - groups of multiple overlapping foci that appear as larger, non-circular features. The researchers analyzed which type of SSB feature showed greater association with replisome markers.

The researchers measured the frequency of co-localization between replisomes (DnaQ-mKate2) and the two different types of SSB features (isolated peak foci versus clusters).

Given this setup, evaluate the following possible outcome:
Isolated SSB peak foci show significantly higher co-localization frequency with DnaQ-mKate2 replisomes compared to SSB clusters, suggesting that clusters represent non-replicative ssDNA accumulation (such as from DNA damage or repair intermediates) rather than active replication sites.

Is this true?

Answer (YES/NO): YES